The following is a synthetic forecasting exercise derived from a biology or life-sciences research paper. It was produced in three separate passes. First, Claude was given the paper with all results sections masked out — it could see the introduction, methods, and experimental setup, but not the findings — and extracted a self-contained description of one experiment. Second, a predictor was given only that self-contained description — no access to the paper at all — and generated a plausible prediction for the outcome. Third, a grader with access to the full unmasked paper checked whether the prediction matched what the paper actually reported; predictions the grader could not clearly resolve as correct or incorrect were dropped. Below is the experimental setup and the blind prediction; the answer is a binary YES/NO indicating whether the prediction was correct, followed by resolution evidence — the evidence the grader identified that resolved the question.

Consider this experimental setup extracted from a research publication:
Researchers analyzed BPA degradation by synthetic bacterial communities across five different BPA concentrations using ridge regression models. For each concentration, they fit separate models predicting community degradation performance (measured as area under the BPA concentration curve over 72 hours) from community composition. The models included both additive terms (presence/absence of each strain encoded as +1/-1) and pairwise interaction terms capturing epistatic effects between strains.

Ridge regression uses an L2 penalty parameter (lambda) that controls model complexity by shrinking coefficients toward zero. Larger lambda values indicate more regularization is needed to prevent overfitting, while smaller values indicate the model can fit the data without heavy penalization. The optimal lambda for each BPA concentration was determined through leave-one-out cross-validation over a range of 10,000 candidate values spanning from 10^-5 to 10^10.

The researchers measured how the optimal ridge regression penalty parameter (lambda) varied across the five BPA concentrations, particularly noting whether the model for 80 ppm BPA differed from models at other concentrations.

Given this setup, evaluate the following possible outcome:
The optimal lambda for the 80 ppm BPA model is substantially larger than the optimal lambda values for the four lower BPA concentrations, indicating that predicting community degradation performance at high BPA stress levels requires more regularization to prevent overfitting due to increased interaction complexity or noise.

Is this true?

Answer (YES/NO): NO